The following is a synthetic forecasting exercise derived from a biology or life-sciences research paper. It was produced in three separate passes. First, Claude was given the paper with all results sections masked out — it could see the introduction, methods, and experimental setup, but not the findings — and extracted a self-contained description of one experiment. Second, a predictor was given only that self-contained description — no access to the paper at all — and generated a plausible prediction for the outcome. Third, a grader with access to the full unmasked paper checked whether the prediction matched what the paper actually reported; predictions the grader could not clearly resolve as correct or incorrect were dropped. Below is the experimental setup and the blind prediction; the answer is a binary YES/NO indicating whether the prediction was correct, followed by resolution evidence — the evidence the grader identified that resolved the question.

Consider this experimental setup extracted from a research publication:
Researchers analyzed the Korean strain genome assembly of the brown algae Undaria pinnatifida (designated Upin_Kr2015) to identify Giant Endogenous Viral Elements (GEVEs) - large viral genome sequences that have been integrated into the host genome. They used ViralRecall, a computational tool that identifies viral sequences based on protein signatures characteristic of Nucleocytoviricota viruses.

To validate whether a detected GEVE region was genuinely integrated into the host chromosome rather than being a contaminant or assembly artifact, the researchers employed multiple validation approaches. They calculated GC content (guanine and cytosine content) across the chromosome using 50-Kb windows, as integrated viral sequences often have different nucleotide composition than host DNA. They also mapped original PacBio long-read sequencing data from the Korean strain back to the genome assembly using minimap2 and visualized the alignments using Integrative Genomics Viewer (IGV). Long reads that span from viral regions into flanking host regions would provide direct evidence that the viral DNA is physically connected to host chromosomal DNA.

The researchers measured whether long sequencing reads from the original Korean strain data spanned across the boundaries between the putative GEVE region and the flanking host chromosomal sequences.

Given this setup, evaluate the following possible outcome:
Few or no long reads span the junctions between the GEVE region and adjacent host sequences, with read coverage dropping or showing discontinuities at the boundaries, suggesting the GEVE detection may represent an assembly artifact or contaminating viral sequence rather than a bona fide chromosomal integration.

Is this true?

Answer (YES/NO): NO